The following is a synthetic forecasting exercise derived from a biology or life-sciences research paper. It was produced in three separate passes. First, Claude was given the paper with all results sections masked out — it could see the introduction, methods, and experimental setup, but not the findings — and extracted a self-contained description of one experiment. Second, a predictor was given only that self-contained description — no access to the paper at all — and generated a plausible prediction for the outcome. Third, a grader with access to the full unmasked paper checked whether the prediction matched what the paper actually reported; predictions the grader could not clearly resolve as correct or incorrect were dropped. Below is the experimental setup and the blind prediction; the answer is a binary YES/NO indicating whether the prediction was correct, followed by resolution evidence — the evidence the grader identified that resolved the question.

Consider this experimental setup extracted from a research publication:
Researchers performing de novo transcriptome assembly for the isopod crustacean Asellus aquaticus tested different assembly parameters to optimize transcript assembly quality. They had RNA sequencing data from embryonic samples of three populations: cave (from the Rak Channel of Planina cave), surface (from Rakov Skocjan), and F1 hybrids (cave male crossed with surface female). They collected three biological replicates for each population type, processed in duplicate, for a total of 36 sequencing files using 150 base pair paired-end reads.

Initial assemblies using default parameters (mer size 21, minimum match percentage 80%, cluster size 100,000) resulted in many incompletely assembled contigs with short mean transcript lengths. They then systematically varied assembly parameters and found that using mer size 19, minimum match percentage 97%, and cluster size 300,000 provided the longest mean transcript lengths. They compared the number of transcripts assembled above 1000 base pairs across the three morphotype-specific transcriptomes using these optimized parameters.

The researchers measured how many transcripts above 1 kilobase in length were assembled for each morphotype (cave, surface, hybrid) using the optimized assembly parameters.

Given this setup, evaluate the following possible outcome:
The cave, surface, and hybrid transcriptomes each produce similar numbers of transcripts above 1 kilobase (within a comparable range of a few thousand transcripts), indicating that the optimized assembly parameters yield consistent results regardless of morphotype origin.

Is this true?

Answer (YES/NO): YES